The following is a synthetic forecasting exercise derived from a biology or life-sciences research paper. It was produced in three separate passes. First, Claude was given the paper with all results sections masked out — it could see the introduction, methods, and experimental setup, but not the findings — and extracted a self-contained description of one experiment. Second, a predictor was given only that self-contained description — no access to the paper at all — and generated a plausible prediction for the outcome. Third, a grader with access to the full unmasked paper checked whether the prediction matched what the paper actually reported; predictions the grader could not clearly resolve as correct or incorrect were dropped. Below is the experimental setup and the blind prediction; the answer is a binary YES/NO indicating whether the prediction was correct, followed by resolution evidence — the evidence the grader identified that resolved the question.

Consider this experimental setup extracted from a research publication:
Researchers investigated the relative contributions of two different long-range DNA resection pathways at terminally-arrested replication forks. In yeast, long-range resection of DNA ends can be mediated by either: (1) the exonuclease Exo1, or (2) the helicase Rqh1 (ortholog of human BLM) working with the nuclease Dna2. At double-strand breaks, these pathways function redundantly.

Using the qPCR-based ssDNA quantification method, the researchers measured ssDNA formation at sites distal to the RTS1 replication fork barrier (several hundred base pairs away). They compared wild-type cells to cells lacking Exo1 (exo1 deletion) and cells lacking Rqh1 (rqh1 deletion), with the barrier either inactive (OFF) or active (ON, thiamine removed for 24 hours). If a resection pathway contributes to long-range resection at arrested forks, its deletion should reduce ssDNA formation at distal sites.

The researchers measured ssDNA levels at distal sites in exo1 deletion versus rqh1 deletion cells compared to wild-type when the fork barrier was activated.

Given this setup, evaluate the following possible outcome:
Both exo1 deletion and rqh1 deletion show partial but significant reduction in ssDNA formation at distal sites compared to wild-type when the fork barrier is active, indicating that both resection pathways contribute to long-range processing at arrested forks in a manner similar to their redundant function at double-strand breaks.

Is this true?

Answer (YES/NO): NO